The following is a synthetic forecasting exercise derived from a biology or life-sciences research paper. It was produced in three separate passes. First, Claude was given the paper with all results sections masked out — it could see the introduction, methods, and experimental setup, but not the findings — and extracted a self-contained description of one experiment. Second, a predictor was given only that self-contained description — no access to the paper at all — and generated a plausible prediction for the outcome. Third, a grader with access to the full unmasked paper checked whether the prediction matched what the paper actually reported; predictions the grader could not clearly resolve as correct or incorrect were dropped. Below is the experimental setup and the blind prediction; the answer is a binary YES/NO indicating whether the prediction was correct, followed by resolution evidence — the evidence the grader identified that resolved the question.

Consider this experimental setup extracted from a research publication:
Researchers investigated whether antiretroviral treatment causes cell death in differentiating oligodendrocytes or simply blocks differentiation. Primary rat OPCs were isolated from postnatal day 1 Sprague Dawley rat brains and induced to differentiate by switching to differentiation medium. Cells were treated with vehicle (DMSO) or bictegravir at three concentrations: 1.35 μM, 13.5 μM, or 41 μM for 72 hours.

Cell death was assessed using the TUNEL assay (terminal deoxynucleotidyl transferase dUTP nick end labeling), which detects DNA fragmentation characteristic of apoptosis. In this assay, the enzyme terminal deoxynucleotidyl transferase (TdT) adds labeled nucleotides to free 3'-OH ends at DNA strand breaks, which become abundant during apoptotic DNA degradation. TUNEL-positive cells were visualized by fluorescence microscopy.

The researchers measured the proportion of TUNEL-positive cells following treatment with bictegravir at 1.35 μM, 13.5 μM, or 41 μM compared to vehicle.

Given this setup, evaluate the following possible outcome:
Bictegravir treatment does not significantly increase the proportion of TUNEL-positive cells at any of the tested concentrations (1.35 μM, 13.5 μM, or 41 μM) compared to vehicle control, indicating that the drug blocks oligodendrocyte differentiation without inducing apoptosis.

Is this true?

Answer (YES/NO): NO